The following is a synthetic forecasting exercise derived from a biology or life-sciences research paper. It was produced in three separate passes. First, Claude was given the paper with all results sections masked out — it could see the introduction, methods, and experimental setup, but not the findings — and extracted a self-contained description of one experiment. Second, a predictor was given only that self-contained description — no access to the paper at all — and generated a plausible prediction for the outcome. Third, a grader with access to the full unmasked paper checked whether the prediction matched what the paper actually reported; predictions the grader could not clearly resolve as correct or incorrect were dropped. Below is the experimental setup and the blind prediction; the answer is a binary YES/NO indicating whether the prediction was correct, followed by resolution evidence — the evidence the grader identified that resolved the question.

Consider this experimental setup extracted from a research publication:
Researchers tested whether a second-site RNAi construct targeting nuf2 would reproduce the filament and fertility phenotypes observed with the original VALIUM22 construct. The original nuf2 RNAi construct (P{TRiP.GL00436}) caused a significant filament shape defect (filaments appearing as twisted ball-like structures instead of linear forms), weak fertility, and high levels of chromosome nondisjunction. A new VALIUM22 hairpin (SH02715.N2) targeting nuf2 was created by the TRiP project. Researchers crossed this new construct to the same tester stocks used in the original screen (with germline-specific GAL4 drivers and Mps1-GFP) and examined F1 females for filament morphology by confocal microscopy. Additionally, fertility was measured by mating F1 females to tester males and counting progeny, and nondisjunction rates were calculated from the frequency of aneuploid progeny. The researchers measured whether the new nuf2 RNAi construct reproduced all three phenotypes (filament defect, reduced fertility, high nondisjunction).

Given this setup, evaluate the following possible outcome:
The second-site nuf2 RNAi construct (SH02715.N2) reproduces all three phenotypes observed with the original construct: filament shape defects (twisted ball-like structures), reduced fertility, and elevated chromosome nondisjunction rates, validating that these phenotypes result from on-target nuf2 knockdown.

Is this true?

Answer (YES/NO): NO